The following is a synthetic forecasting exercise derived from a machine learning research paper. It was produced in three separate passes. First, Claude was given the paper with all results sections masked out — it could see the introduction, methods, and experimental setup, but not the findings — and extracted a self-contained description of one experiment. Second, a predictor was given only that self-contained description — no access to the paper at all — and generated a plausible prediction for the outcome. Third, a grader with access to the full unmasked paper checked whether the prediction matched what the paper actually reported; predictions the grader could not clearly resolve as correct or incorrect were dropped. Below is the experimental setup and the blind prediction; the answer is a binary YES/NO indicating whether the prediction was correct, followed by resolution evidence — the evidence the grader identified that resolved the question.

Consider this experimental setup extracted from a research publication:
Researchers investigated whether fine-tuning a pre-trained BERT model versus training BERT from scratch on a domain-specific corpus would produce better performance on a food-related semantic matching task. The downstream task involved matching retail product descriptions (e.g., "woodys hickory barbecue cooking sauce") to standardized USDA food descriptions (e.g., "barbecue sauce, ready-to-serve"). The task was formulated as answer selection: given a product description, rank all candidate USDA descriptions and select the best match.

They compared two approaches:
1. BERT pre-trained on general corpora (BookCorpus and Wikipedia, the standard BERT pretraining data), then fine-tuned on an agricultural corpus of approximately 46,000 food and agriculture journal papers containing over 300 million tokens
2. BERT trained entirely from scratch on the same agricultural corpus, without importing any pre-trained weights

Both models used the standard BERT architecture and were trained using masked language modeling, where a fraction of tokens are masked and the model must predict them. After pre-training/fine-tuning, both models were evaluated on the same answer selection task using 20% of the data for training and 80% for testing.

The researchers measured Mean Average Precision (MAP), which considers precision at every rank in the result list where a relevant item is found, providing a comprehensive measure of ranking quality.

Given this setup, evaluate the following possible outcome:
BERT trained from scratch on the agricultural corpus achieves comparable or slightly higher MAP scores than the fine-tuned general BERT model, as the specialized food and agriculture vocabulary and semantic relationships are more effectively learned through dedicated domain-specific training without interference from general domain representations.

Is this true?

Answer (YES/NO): NO